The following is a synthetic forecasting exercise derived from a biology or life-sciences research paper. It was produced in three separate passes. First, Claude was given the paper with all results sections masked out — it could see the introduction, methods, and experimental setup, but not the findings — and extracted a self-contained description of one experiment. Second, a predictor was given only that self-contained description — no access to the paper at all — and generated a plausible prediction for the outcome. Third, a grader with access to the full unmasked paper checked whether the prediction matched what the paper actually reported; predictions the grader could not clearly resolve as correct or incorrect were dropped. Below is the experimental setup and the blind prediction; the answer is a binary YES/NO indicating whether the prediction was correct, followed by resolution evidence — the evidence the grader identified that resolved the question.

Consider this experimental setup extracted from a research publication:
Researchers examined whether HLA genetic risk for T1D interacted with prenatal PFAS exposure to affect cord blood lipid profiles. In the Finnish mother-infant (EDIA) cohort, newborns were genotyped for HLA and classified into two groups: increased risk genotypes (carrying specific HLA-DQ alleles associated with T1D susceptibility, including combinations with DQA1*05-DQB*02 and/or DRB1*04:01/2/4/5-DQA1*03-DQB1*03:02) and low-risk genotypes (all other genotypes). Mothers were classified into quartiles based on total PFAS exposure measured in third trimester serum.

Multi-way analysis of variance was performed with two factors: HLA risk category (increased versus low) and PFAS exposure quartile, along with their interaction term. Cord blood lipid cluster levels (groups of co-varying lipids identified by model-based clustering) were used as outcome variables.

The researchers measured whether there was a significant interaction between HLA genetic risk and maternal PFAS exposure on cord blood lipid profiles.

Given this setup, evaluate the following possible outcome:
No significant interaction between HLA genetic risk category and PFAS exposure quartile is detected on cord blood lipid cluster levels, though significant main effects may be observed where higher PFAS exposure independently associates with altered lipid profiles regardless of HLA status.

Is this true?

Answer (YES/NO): NO